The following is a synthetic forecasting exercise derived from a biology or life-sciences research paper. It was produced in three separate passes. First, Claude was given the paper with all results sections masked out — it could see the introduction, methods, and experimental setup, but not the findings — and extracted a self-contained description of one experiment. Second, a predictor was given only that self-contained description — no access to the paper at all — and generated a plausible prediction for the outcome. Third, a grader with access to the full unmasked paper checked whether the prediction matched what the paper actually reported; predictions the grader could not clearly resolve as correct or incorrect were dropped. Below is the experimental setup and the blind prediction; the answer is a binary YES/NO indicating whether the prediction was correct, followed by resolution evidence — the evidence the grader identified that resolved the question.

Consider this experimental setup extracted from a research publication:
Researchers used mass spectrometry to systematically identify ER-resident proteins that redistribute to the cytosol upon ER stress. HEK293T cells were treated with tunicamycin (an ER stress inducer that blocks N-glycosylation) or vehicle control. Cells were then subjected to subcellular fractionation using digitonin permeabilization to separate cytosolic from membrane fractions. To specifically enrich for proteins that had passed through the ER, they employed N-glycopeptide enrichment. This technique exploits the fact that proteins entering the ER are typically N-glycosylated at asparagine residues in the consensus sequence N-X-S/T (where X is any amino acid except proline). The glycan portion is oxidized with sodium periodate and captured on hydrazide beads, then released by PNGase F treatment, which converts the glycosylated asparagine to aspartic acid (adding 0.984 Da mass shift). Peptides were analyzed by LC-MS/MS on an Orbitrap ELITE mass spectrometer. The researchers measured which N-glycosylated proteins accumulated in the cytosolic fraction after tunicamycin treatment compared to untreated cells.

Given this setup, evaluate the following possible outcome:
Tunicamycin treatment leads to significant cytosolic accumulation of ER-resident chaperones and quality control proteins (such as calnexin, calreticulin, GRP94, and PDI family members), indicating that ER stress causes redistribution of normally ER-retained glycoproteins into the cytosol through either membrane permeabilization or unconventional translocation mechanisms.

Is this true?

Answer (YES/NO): NO